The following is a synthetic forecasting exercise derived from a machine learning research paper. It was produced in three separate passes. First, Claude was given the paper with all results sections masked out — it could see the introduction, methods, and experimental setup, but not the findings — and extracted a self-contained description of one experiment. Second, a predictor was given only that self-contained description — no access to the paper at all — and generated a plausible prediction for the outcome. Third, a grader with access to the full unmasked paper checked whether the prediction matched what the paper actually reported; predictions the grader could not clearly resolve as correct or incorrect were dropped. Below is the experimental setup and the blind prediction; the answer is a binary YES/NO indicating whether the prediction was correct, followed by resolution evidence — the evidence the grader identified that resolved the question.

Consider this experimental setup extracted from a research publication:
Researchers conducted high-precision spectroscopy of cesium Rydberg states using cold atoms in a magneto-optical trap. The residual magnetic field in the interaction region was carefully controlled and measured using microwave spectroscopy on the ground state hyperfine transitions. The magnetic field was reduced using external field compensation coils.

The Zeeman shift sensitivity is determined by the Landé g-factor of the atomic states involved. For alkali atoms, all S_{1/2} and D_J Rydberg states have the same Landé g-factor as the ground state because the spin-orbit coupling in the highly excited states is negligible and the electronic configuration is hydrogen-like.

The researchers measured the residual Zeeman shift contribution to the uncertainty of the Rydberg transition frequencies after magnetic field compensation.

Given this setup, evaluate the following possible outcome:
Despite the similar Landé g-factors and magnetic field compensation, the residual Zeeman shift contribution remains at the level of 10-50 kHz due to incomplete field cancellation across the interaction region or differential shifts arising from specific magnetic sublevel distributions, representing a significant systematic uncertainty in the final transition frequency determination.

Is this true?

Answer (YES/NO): NO